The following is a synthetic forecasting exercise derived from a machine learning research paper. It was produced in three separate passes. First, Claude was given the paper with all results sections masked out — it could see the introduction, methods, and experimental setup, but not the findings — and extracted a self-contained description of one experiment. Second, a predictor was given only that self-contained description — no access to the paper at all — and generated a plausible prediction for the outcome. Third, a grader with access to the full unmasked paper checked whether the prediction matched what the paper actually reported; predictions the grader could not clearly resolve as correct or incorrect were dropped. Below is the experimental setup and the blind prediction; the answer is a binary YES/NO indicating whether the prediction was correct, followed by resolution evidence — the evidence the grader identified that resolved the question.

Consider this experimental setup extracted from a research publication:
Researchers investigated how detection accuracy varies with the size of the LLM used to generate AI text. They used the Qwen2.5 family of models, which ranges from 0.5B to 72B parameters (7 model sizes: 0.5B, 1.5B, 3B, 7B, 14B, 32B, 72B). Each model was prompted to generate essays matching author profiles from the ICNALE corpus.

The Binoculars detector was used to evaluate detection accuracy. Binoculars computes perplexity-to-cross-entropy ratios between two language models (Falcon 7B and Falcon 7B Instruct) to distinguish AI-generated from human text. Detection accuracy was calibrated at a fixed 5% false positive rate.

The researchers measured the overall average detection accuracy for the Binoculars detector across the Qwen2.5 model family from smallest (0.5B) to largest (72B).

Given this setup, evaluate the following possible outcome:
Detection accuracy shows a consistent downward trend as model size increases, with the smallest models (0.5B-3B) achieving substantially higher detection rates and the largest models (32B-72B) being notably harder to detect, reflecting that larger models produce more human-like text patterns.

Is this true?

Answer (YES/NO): NO